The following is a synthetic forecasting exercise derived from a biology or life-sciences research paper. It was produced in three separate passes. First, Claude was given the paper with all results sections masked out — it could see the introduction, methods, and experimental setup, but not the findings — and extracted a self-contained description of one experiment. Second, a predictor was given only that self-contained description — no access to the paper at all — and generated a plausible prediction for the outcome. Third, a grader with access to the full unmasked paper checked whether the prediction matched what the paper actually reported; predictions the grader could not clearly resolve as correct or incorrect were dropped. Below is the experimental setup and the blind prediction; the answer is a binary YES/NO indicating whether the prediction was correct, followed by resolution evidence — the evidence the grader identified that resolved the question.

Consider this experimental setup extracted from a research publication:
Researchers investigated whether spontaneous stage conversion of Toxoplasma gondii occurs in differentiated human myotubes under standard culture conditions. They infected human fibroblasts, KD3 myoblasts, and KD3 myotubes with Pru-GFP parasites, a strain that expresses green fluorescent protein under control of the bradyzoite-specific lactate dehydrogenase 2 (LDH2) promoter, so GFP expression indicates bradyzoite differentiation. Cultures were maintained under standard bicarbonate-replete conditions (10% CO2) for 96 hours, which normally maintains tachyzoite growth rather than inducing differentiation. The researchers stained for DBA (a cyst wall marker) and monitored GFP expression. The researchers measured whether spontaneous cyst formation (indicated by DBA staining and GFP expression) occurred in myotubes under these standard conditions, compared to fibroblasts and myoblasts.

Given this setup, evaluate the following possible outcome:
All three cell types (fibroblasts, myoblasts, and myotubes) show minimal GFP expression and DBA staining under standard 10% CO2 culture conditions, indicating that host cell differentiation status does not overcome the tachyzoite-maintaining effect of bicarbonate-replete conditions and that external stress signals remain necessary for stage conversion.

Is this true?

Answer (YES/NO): NO